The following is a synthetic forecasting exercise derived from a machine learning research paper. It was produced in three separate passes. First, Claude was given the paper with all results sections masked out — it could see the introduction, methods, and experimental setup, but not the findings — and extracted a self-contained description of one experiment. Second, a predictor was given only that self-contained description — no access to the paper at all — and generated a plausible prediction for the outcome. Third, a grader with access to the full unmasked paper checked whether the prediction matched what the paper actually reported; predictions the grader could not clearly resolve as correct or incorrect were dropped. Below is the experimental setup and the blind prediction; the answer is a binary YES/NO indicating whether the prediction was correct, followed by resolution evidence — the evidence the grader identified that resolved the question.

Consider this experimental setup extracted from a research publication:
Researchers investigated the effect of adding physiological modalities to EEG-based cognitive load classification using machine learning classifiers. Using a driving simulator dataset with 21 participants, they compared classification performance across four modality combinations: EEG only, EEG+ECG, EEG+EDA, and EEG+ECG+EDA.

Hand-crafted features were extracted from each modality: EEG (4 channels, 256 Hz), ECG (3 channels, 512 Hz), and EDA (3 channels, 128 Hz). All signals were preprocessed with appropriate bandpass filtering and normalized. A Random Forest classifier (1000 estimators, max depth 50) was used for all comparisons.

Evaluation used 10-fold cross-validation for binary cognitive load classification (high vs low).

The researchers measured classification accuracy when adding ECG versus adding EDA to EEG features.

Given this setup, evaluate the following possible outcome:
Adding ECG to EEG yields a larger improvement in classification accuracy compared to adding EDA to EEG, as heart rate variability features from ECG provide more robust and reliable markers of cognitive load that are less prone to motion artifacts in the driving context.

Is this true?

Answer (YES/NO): NO